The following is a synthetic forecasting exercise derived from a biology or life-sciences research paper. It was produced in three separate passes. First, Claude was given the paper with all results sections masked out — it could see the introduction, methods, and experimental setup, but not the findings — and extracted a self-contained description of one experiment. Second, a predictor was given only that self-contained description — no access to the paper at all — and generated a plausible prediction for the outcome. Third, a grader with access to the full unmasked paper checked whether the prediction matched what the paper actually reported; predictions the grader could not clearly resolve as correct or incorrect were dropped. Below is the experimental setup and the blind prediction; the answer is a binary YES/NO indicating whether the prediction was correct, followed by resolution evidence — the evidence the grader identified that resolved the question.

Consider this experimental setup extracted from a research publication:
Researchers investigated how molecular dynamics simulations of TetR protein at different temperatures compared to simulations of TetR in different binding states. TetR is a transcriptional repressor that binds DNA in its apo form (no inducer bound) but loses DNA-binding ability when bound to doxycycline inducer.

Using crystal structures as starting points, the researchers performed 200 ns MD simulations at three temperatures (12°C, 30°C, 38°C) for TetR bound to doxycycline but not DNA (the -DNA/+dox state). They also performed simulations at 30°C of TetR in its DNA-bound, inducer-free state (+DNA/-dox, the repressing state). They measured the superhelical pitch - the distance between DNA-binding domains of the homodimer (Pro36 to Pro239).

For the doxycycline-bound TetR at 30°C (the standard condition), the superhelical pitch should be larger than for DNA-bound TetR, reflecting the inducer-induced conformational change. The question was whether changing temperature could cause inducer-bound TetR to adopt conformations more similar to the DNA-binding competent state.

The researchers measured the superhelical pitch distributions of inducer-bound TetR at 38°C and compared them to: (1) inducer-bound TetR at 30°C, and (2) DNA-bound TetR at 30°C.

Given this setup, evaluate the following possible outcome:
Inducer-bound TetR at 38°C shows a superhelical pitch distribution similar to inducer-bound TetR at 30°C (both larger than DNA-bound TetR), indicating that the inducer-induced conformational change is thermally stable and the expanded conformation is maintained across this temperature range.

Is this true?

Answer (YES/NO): NO